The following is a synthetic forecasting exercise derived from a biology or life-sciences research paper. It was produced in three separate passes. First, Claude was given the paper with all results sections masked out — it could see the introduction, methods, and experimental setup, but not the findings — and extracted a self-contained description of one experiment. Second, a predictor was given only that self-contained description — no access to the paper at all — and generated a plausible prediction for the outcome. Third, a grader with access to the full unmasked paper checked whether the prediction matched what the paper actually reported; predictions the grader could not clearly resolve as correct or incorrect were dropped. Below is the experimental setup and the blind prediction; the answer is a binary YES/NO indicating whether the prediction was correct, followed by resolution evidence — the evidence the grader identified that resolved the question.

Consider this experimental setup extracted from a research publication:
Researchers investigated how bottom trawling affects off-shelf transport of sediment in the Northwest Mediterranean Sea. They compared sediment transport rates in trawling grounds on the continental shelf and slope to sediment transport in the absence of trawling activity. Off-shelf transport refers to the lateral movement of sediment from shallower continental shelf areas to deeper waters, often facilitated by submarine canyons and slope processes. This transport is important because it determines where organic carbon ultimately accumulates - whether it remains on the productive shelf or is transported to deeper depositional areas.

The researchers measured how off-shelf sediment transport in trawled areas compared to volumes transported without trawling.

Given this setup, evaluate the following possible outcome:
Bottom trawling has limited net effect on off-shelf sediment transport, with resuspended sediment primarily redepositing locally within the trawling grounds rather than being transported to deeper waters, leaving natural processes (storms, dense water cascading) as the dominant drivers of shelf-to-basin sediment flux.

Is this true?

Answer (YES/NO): NO